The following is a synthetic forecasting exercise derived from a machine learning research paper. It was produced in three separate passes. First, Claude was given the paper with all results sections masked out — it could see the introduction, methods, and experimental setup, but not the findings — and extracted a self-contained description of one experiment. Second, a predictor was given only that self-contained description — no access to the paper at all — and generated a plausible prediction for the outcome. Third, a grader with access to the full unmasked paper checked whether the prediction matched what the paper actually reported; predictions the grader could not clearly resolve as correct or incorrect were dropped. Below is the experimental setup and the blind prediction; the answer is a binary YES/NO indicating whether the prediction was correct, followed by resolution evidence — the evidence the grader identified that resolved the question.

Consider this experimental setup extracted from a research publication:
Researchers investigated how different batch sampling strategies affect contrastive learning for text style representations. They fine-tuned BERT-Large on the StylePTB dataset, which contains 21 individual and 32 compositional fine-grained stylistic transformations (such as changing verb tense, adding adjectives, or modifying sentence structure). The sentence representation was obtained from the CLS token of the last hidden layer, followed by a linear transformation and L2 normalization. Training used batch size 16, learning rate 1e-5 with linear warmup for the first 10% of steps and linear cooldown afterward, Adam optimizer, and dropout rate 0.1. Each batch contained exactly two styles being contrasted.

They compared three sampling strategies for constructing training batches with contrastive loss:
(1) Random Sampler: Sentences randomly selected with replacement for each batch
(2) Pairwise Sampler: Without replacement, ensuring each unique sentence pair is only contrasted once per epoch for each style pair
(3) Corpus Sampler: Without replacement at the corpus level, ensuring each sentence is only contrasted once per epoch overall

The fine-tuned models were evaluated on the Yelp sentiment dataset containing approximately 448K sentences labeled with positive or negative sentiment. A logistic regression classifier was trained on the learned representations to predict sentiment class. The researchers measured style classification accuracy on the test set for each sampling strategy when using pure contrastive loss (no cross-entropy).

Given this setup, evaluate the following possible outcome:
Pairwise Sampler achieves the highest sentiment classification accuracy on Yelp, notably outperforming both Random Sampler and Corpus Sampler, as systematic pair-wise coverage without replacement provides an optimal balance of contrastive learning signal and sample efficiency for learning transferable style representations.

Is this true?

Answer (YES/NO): NO